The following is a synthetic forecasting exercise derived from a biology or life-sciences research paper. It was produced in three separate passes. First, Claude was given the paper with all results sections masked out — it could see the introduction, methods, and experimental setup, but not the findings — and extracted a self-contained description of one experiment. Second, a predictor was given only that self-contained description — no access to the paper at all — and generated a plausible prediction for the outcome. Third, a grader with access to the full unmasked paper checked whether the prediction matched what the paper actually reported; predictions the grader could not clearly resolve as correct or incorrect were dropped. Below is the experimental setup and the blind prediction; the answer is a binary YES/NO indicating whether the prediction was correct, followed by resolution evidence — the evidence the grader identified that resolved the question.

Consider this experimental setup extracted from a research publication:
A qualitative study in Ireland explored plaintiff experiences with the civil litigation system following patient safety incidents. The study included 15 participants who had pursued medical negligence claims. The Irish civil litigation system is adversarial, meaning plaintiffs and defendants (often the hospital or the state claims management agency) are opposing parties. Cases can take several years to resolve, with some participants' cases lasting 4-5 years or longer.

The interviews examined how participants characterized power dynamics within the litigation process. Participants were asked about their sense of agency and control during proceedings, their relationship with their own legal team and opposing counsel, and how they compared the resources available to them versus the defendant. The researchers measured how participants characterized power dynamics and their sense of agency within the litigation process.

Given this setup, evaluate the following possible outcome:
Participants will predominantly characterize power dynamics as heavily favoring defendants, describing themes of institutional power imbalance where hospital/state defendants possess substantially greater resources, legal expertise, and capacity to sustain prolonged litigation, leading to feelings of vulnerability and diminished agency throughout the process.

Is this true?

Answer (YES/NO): YES